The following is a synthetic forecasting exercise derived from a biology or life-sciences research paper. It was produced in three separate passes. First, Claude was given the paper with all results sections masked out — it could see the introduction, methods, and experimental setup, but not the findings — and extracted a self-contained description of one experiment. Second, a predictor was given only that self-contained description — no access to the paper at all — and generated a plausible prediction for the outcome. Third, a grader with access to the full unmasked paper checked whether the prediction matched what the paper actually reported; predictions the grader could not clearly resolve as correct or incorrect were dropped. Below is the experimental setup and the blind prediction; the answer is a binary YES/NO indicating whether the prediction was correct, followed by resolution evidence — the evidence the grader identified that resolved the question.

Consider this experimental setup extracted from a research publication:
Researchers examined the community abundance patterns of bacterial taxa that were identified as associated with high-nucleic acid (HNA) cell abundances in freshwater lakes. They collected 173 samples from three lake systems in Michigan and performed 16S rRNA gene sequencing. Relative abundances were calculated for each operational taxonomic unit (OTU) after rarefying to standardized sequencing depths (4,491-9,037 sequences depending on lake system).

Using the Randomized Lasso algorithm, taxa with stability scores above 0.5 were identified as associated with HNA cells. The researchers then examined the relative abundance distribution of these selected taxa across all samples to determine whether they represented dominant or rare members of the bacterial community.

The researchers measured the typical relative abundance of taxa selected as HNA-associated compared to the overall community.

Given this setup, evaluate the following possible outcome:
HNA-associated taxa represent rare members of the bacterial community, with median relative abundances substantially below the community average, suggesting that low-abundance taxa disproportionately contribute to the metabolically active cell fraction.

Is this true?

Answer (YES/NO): NO